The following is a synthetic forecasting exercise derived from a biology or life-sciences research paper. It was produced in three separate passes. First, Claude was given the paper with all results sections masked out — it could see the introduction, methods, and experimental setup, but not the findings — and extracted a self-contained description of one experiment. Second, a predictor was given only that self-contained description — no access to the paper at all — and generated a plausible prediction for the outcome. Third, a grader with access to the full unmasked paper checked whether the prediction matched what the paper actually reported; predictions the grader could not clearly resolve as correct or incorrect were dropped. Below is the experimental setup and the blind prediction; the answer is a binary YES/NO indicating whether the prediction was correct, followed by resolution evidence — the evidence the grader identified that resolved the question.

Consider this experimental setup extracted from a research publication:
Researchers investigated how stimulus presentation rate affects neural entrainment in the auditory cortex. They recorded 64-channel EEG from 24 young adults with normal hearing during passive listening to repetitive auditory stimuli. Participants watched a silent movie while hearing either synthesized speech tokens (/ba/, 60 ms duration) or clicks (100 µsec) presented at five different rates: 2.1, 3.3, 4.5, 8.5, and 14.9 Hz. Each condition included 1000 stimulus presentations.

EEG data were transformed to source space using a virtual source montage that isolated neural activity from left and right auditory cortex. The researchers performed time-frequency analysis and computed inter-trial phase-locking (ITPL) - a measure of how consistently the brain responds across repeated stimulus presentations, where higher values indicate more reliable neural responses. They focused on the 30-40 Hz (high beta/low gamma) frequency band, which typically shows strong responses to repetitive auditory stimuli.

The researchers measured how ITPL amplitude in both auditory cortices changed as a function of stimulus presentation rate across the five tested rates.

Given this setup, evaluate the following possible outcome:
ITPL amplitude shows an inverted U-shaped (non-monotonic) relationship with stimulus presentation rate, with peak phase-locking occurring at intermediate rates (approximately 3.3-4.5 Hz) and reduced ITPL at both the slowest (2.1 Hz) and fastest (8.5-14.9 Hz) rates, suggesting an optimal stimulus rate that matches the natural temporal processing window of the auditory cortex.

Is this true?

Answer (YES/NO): NO